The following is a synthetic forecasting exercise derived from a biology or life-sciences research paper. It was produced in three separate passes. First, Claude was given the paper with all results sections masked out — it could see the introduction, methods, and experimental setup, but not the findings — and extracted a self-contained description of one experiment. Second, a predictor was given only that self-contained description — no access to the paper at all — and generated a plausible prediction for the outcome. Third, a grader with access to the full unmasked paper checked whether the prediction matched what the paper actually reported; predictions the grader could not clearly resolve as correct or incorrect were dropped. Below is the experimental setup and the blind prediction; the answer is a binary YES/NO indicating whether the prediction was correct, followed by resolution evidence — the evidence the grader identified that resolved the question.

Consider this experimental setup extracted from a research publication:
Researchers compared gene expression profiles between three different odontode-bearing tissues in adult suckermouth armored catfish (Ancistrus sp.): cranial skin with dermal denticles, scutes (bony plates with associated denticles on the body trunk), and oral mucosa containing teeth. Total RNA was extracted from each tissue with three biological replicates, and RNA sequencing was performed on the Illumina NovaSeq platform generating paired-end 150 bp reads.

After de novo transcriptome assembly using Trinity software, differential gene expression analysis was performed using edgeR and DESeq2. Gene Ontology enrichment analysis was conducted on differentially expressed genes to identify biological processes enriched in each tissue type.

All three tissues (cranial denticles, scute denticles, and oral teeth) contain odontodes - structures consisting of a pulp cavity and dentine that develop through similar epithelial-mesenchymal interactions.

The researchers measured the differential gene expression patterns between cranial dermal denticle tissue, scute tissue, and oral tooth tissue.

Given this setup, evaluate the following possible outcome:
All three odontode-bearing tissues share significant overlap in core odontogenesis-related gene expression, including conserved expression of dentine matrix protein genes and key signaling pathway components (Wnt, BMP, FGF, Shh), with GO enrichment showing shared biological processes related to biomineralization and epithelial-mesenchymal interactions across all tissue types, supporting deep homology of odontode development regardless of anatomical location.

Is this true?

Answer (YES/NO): NO